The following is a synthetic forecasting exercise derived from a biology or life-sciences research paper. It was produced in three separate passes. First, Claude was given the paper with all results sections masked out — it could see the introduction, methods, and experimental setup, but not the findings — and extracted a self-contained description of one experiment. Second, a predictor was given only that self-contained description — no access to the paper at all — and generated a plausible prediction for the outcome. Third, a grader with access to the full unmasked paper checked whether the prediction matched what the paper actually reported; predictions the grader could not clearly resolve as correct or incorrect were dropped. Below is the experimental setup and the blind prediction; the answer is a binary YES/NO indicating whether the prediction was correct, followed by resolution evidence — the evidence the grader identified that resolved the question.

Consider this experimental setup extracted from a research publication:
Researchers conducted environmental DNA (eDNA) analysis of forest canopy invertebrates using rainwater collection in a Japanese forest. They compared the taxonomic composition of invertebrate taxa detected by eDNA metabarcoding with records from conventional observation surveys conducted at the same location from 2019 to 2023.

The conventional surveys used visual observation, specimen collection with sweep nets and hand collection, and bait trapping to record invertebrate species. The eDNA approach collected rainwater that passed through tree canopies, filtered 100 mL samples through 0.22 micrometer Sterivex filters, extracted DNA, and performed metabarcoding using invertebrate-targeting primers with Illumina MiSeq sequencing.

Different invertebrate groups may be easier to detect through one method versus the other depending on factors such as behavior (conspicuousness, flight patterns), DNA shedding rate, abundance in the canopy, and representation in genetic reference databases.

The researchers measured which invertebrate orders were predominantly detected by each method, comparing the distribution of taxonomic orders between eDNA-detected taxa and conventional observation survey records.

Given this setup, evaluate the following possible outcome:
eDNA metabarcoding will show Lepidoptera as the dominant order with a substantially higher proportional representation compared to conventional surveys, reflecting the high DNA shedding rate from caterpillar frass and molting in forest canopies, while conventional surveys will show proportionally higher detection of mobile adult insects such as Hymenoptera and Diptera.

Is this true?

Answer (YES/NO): NO